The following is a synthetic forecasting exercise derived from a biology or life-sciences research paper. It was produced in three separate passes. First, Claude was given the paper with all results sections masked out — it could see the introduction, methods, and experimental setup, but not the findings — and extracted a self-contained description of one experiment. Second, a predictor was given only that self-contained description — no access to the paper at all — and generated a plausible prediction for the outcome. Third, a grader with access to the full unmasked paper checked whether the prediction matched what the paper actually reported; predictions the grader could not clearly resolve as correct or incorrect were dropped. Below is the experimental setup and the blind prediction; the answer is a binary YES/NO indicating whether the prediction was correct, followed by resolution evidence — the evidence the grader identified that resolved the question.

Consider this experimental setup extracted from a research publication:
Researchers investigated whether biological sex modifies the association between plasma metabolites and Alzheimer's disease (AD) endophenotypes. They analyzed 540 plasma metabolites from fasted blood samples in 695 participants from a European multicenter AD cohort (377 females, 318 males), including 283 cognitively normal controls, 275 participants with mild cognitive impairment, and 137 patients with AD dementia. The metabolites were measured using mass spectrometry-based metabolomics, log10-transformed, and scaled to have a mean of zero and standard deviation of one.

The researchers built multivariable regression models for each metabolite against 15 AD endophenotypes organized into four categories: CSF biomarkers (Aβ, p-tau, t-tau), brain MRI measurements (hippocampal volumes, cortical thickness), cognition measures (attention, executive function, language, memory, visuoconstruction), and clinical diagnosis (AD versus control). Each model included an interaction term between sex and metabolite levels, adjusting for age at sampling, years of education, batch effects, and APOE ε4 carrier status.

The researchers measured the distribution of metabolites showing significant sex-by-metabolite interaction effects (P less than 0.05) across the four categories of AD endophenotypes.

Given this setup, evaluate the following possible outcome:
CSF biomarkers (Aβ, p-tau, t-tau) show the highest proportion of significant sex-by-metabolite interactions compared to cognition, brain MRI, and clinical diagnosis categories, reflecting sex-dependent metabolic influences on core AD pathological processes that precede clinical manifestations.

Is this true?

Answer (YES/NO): NO